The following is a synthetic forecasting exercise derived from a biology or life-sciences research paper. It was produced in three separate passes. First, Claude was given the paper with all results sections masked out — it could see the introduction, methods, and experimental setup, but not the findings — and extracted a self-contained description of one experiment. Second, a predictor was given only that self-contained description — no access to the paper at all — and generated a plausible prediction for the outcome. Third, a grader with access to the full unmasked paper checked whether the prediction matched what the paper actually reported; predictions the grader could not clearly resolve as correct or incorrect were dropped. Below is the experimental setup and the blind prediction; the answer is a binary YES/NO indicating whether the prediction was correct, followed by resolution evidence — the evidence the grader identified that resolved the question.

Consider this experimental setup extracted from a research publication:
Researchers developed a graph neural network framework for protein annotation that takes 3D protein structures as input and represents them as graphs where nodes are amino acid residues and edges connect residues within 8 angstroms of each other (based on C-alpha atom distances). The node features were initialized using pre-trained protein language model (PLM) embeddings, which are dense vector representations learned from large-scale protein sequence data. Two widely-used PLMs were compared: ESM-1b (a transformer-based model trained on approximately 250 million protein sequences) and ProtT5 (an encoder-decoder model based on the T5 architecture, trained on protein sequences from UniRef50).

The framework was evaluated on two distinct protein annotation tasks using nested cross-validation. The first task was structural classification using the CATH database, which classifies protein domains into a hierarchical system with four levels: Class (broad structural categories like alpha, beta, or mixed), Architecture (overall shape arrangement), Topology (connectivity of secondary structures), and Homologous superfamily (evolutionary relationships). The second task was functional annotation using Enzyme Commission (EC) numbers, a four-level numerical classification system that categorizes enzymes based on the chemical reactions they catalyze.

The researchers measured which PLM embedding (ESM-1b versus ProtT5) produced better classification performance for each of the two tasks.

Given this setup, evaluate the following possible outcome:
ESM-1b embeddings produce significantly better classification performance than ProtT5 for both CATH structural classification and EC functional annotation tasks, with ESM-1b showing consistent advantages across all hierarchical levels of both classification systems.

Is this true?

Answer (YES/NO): NO